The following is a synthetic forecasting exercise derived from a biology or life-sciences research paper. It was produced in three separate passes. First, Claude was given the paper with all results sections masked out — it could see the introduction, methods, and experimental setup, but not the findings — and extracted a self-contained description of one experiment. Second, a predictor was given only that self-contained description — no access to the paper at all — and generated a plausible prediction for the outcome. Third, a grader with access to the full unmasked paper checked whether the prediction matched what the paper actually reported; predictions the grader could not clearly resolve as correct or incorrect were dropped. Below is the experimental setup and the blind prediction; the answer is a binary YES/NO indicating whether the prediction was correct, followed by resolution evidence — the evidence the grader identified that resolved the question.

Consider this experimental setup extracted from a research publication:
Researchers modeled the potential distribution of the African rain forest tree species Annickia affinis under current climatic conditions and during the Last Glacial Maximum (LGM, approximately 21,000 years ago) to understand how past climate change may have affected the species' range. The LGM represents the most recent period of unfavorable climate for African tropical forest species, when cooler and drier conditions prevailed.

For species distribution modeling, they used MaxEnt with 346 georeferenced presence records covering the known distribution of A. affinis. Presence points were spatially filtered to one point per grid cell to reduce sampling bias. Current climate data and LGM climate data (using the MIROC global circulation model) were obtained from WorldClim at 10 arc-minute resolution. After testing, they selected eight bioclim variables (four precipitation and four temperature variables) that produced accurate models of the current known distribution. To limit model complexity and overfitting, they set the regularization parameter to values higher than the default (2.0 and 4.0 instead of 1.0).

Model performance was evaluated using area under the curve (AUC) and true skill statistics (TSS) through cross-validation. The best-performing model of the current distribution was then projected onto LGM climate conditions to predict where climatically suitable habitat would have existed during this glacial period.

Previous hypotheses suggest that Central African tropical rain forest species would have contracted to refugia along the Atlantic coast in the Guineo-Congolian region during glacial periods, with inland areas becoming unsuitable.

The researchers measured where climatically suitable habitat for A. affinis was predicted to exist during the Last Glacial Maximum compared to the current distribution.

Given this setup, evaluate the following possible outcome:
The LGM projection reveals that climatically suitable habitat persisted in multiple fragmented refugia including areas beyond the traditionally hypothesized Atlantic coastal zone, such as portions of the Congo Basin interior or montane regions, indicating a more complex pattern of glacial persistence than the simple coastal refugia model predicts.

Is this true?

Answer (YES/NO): NO